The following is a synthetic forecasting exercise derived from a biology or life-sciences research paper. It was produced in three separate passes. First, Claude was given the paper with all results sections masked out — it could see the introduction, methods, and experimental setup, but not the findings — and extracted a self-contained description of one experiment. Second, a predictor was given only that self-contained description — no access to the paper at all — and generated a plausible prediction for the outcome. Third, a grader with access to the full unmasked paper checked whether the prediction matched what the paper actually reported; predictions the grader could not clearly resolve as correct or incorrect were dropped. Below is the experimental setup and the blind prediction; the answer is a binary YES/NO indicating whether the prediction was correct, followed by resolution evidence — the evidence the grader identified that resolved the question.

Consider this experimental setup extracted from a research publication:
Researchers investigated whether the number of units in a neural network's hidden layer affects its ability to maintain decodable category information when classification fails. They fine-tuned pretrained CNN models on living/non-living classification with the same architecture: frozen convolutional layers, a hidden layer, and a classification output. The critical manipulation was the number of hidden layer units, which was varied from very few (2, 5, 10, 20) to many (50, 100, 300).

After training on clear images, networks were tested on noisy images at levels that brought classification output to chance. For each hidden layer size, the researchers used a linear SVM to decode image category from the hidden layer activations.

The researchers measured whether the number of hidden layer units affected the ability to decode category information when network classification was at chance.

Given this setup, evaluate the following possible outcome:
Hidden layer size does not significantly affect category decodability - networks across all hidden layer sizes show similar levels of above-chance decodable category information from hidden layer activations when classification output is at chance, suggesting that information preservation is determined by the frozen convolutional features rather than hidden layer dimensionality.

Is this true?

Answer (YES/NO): NO